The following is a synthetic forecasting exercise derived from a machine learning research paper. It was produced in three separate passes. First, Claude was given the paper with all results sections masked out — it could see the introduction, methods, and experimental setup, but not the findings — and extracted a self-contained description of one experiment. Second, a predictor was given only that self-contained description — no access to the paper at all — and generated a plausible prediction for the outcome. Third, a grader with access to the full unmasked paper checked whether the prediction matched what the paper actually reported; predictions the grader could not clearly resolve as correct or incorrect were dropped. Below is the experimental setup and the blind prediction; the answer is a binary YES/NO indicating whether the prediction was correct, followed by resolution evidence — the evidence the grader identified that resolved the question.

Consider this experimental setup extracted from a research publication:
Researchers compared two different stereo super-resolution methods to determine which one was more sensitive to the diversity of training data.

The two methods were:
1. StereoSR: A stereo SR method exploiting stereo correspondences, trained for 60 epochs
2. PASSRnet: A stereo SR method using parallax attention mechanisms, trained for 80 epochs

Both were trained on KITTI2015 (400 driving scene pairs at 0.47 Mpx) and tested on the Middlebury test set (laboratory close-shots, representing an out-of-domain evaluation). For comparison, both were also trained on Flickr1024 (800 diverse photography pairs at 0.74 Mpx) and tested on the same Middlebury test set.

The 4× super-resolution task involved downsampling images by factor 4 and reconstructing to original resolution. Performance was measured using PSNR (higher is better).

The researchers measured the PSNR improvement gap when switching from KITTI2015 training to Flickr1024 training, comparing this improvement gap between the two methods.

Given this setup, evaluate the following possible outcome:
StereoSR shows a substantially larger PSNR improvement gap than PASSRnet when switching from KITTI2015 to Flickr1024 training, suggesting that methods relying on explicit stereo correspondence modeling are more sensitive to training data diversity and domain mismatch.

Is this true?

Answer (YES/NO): NO